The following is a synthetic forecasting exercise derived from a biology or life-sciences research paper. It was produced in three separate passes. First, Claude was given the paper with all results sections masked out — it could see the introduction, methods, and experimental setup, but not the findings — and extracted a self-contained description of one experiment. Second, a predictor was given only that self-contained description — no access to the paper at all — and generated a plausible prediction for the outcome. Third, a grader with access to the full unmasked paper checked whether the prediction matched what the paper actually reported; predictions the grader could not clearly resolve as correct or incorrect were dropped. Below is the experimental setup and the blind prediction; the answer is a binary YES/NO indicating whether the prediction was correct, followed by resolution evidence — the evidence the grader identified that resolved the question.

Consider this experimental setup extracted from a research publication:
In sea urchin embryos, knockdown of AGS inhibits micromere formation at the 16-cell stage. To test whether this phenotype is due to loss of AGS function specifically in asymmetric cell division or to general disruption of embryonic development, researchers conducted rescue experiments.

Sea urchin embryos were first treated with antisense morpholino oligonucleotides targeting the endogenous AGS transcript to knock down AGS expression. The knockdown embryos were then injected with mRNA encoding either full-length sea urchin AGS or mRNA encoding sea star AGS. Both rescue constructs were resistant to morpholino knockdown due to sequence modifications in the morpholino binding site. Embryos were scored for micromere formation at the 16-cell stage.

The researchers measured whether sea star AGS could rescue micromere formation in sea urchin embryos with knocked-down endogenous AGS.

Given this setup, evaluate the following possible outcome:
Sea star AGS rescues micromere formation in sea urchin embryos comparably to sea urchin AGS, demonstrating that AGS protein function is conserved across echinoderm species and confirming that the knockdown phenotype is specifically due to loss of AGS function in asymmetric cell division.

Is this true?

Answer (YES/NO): NO